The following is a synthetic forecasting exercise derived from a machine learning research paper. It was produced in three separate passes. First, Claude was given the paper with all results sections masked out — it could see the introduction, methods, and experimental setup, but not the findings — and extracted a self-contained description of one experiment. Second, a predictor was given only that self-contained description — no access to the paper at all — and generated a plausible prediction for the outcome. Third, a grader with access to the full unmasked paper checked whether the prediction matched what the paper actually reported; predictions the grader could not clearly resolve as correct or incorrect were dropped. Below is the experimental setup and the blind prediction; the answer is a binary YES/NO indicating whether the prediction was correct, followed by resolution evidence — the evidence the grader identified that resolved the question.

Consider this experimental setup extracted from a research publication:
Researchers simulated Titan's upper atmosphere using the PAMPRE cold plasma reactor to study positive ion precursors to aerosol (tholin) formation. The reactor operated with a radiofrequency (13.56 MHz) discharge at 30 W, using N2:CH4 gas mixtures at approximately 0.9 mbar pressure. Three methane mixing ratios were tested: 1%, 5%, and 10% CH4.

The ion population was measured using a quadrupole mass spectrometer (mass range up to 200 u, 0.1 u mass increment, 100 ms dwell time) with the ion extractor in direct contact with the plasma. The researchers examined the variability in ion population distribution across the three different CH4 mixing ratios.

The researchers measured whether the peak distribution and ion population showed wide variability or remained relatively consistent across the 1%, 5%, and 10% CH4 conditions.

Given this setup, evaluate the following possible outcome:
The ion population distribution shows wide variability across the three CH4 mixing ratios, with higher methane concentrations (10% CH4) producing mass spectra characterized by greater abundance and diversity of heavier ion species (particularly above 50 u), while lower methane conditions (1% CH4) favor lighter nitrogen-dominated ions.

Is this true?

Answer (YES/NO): YES